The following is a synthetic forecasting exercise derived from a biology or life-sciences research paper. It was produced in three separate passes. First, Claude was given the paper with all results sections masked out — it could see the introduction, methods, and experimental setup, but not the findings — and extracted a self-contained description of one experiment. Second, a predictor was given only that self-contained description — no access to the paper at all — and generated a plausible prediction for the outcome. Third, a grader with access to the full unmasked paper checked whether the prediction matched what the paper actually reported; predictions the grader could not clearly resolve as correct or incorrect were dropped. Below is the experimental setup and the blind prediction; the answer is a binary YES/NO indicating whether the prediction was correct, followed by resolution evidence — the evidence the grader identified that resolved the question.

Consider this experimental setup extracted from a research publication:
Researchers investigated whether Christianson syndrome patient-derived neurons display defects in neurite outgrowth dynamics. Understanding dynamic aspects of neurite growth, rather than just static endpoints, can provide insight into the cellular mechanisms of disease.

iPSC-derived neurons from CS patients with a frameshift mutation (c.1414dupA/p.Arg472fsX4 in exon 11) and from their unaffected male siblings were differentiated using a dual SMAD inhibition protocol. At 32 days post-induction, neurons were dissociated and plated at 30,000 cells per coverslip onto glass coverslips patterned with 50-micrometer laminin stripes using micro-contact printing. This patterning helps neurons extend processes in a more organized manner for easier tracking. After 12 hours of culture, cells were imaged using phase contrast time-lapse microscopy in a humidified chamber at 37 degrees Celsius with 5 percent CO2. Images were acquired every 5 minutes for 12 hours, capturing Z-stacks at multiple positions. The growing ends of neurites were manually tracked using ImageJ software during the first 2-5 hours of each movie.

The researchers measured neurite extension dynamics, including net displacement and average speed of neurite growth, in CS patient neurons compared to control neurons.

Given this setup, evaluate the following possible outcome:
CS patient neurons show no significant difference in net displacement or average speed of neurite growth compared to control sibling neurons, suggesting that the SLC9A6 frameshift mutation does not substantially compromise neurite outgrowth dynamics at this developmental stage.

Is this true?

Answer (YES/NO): NO